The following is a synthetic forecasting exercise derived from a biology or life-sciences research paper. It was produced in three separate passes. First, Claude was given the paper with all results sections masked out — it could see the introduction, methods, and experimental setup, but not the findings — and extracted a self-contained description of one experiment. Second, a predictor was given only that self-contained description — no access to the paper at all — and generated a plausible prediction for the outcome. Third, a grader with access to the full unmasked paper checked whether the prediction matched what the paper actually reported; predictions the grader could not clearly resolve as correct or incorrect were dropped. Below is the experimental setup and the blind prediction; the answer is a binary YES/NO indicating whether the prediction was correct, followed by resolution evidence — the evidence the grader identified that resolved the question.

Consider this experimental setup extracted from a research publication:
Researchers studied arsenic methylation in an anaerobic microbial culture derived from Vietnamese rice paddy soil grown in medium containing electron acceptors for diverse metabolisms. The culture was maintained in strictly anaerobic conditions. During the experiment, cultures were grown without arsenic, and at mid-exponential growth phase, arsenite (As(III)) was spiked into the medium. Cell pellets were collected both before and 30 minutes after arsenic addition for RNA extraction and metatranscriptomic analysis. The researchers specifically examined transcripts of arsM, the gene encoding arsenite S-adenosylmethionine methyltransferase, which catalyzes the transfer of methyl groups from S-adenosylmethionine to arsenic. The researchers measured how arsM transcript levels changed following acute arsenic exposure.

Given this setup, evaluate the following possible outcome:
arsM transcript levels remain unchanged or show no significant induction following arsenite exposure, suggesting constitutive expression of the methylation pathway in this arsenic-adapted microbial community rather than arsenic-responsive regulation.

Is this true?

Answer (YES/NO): NO